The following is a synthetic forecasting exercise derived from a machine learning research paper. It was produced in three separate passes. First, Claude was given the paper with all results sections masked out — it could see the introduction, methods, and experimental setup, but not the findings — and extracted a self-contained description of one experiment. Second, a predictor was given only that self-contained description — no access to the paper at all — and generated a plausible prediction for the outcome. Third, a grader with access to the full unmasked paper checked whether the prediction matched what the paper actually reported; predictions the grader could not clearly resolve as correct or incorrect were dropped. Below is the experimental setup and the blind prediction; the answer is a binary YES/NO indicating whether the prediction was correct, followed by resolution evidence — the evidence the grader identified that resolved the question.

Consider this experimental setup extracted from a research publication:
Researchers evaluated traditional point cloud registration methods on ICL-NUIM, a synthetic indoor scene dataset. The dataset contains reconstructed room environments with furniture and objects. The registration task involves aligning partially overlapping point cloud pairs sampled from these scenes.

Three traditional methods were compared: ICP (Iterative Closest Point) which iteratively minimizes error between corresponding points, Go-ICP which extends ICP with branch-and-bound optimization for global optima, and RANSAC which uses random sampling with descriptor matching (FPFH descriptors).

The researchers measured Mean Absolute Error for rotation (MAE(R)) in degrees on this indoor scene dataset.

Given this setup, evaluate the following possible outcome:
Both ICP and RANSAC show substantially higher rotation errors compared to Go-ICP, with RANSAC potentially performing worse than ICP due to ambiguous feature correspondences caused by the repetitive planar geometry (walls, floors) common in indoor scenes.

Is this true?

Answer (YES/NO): NO